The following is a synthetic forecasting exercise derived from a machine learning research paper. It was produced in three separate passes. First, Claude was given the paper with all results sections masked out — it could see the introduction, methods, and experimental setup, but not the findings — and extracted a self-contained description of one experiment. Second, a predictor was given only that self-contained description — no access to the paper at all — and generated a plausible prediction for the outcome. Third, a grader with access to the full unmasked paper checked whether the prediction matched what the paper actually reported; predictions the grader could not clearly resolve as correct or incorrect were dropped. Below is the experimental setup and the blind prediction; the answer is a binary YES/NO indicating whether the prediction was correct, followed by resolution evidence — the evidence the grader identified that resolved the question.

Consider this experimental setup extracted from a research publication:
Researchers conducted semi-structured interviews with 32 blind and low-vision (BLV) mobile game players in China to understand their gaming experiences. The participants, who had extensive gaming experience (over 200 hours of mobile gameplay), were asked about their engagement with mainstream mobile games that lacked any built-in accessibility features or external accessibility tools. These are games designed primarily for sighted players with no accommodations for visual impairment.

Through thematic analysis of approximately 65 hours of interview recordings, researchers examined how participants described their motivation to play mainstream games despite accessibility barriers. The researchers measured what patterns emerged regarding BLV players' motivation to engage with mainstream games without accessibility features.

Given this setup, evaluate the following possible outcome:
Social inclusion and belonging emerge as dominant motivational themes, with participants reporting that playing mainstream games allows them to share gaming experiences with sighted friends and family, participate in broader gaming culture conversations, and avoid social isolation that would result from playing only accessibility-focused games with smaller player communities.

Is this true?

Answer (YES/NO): NO